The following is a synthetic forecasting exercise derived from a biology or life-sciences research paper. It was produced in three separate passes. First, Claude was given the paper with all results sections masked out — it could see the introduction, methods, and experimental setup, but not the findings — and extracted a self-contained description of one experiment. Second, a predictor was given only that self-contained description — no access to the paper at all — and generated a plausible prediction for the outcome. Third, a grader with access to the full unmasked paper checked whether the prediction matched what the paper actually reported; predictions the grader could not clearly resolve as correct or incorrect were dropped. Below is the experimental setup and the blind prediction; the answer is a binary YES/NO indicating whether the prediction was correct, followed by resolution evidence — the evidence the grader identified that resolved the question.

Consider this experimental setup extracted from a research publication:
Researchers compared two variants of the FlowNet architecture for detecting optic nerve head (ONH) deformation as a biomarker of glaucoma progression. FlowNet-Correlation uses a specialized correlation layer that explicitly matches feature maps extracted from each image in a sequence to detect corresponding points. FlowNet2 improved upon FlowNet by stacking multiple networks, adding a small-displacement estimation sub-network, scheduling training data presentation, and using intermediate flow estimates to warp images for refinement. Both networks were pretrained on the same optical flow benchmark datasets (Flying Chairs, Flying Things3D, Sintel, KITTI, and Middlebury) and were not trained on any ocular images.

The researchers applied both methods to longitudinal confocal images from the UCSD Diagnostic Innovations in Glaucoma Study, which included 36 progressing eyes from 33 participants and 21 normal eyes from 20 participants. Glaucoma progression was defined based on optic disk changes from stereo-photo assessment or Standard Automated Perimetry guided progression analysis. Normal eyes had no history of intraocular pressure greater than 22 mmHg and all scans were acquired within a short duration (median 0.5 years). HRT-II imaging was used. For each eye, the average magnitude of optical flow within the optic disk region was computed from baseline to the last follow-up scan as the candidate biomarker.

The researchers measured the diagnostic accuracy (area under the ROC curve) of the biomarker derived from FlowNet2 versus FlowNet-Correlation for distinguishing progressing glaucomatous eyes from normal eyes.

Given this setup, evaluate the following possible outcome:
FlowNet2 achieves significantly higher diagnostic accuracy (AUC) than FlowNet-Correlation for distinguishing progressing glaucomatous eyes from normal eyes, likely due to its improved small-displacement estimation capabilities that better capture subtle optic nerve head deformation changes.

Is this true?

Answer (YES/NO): NO